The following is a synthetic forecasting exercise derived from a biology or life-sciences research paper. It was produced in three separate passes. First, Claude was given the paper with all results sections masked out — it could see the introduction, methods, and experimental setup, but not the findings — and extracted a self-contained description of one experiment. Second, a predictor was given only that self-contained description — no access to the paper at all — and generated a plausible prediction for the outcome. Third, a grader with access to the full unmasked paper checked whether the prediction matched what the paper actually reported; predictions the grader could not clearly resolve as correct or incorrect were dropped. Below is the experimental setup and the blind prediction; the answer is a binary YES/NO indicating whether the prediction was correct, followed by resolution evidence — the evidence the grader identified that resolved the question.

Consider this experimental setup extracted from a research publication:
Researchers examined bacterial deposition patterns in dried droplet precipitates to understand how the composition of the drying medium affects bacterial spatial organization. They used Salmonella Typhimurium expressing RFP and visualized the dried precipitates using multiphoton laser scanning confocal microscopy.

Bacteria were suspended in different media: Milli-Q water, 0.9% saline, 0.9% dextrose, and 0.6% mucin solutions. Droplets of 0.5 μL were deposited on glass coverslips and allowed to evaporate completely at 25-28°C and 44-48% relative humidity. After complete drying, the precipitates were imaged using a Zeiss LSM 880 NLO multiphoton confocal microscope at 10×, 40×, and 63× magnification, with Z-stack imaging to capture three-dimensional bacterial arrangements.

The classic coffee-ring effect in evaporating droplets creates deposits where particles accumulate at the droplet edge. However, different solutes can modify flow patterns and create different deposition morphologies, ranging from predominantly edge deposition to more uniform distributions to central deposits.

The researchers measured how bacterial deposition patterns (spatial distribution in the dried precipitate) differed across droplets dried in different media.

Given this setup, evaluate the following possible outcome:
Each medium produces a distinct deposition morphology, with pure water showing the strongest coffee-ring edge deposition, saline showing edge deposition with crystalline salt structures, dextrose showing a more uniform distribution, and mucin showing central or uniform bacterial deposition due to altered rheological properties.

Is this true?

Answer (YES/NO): NO